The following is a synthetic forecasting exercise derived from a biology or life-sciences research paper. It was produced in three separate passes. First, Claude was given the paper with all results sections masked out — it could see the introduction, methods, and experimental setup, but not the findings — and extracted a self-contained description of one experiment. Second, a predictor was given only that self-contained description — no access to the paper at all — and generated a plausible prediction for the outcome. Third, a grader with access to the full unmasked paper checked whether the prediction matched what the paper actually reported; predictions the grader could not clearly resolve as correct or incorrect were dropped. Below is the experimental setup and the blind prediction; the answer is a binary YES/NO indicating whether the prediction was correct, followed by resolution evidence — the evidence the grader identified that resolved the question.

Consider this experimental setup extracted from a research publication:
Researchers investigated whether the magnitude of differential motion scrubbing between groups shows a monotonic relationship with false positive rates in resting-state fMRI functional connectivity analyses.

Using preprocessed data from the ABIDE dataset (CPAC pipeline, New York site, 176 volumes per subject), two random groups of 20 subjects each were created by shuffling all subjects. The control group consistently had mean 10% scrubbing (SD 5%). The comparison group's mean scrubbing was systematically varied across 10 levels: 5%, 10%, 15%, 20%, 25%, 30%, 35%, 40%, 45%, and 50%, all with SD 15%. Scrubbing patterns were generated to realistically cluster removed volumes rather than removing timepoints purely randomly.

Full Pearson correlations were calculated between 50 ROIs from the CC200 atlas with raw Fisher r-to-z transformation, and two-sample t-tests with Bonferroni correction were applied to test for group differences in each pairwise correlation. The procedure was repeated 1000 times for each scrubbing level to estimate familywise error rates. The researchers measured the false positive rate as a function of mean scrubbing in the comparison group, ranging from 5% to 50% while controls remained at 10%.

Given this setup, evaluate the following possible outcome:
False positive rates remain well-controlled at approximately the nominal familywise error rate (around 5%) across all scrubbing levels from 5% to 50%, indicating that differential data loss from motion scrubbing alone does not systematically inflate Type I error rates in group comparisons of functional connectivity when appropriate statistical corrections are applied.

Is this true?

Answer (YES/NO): YES